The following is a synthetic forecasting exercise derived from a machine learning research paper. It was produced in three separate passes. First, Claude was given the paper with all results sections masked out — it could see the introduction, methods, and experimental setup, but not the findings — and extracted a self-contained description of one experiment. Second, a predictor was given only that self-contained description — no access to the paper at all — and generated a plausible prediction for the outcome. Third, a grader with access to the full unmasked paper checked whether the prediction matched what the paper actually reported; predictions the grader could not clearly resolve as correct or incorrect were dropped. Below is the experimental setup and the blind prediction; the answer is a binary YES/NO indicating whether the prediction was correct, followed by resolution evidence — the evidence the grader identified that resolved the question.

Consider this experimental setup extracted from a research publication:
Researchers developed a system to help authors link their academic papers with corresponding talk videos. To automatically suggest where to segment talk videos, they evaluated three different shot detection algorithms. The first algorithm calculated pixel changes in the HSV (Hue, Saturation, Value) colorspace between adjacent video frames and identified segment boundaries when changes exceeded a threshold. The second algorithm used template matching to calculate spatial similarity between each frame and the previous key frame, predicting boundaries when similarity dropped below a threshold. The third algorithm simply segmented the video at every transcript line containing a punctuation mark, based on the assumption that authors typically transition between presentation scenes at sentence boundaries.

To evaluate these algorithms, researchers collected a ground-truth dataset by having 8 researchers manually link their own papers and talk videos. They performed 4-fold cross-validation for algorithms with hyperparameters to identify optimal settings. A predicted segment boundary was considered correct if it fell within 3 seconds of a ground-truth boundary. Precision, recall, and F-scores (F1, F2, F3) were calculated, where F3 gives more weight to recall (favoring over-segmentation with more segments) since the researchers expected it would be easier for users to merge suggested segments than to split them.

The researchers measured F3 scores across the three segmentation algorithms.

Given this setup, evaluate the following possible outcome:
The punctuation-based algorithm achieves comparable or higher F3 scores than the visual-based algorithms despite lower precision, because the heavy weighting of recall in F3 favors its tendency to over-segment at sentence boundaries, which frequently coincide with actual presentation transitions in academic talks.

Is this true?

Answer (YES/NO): YES